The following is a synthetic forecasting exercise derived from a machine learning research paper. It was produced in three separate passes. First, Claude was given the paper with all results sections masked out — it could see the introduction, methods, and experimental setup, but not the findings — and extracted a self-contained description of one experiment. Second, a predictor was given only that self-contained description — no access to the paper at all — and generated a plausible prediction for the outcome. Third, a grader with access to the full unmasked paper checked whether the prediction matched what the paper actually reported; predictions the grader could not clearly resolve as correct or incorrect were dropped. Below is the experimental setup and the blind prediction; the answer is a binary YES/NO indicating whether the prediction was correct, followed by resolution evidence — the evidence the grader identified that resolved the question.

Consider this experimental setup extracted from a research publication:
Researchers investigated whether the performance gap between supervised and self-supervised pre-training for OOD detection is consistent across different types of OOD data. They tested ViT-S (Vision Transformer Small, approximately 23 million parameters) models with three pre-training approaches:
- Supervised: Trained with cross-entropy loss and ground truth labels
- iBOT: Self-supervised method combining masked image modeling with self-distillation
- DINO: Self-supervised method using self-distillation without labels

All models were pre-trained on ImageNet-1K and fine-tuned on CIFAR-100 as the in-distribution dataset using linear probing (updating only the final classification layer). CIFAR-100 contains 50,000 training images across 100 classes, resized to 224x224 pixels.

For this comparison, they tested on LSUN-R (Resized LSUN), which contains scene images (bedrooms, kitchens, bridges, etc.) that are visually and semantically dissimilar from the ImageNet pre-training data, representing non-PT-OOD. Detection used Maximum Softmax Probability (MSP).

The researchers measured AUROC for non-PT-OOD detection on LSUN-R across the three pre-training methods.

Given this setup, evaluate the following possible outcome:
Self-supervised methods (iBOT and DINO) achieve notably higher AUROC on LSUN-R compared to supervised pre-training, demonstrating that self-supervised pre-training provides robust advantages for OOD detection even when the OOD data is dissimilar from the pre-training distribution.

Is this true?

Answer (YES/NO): NO